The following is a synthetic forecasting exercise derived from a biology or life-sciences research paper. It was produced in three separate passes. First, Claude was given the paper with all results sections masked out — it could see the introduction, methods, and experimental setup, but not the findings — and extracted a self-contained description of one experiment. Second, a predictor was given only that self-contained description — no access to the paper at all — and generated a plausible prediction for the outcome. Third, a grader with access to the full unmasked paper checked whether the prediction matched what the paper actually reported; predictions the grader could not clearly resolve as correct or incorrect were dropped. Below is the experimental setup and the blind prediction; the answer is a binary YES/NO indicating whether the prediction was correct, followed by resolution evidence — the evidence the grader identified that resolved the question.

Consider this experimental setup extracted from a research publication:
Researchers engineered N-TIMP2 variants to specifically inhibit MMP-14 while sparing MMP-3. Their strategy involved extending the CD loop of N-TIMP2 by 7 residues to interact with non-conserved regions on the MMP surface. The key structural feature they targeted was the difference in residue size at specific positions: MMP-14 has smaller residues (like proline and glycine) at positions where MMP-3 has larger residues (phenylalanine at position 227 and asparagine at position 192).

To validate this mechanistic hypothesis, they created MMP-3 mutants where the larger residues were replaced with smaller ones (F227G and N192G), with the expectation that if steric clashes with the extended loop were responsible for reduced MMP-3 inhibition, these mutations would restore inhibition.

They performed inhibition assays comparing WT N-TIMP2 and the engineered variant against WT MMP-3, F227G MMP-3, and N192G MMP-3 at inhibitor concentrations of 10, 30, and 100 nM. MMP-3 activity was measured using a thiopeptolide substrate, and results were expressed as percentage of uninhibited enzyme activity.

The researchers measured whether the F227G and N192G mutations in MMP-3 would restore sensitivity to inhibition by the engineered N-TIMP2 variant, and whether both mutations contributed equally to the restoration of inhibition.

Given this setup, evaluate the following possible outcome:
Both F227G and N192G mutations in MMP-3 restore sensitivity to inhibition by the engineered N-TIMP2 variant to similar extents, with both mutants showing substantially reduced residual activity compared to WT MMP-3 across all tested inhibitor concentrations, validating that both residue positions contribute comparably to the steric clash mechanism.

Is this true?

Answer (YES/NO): NO